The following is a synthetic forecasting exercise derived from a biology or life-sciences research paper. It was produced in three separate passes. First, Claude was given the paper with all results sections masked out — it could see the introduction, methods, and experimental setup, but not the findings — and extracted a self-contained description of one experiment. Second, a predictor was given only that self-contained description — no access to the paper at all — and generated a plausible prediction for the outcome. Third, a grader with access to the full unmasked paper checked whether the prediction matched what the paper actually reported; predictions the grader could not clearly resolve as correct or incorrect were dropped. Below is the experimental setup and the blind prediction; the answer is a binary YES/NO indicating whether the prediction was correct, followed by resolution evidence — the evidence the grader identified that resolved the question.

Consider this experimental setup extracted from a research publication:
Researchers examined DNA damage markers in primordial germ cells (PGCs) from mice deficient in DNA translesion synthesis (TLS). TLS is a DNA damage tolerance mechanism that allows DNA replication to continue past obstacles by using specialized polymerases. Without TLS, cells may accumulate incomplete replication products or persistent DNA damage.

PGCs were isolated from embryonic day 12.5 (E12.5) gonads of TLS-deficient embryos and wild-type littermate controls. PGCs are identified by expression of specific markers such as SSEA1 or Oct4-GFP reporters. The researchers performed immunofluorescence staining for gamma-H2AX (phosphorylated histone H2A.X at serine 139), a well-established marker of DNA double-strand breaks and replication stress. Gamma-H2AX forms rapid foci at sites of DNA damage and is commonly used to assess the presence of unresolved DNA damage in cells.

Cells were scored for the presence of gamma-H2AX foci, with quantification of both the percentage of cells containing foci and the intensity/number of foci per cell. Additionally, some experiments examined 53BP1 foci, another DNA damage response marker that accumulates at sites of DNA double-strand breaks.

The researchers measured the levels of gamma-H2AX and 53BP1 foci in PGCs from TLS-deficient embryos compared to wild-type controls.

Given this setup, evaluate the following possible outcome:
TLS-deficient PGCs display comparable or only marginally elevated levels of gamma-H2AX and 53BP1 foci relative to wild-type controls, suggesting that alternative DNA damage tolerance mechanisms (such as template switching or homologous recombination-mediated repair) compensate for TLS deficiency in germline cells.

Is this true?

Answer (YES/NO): NO